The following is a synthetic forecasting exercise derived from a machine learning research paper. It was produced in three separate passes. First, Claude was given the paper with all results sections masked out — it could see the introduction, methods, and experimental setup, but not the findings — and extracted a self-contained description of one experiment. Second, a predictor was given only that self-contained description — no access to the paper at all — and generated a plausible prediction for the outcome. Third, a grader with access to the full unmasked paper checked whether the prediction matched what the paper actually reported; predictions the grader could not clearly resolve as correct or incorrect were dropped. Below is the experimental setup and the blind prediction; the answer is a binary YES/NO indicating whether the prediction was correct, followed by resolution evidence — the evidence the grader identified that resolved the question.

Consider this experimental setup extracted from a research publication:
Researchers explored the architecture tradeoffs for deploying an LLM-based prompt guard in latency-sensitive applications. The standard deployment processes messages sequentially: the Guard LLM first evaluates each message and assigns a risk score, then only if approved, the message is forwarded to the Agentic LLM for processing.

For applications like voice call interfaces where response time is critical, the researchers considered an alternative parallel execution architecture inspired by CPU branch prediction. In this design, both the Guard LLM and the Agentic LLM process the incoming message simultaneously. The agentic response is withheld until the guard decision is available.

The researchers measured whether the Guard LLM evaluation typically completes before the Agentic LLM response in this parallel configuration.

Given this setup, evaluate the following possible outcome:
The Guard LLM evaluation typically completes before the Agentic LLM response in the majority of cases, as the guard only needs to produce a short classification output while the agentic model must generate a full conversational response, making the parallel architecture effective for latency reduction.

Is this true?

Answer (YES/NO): YES